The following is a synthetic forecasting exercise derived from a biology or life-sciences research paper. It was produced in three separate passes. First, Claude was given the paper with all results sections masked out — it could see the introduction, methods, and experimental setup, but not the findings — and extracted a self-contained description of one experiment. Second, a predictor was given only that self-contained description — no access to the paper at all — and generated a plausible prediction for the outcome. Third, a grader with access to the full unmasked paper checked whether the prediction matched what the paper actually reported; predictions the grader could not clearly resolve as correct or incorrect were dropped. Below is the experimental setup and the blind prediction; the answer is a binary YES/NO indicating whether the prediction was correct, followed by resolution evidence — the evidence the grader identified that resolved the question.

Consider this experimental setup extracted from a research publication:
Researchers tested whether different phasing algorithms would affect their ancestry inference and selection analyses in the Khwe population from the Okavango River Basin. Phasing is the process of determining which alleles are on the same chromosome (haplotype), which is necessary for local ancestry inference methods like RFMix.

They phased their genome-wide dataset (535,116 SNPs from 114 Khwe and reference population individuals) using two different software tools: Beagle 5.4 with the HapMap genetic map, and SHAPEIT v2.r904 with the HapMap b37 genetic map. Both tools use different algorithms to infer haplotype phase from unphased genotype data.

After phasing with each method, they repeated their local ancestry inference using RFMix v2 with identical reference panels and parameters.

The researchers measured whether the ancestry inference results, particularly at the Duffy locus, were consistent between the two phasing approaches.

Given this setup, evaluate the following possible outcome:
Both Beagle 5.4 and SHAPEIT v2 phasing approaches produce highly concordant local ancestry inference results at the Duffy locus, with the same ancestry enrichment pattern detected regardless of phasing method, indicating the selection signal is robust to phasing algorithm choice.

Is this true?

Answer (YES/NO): YES